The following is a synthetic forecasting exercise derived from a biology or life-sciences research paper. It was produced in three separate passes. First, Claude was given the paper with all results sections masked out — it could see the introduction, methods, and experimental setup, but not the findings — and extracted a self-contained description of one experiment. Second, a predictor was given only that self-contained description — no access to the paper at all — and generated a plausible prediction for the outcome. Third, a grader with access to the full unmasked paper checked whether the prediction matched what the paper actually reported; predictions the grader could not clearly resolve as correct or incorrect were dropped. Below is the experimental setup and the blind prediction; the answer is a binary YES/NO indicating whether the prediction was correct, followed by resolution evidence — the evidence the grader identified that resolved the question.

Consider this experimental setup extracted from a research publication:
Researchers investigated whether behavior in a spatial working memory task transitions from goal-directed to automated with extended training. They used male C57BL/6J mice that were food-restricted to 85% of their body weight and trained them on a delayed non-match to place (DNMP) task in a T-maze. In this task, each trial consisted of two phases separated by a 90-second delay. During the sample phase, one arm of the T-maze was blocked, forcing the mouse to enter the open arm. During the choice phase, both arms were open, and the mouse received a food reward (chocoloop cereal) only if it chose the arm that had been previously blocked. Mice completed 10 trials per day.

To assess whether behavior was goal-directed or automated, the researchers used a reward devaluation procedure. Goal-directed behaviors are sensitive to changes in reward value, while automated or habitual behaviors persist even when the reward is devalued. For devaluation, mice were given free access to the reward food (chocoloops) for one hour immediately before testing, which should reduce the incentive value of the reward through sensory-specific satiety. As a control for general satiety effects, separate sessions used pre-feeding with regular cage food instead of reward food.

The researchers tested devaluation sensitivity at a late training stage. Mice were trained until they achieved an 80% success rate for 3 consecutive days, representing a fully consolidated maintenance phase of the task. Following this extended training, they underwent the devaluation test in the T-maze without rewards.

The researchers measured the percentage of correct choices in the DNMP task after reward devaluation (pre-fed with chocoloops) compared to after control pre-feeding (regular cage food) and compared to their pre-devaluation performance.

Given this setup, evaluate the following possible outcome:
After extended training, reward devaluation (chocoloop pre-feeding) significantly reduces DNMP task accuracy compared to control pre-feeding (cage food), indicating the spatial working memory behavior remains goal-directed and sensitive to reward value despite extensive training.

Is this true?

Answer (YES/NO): NO